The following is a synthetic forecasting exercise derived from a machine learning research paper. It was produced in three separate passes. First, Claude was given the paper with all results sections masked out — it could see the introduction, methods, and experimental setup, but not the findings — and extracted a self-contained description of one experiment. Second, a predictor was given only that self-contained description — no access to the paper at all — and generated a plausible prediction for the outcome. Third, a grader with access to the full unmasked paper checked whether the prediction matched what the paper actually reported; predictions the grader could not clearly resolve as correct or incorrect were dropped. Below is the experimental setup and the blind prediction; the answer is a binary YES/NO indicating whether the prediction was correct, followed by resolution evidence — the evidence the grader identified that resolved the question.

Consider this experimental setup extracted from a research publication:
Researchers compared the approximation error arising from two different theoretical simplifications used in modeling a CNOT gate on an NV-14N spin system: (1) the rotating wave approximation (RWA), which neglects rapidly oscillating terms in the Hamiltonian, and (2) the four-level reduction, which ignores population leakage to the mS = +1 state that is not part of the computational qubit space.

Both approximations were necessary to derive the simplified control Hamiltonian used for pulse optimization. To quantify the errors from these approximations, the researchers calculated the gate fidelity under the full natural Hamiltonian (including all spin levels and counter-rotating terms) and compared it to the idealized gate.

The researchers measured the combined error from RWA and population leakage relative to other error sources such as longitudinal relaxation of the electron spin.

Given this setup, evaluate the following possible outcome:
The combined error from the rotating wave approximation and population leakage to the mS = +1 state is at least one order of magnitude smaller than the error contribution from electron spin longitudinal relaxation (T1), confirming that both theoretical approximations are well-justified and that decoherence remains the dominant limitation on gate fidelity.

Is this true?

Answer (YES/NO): YES